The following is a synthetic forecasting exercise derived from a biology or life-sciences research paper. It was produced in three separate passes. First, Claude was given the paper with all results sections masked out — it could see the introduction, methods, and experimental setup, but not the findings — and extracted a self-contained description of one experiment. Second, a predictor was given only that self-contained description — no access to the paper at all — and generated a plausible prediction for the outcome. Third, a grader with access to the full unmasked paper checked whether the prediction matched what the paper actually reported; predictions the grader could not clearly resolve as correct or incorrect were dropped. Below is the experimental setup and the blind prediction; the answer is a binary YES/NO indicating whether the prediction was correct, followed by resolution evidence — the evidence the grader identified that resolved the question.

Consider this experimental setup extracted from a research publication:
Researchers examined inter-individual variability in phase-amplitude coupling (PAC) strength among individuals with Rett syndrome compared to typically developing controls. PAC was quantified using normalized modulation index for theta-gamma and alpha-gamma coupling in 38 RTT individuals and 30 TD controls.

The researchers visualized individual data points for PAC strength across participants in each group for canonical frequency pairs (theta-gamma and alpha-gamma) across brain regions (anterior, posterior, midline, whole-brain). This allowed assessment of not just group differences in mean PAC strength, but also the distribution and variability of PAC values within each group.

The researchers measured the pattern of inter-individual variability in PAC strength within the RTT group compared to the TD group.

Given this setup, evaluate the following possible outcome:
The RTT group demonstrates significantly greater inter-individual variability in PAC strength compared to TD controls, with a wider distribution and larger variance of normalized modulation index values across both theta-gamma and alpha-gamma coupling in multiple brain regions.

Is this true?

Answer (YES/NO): NO